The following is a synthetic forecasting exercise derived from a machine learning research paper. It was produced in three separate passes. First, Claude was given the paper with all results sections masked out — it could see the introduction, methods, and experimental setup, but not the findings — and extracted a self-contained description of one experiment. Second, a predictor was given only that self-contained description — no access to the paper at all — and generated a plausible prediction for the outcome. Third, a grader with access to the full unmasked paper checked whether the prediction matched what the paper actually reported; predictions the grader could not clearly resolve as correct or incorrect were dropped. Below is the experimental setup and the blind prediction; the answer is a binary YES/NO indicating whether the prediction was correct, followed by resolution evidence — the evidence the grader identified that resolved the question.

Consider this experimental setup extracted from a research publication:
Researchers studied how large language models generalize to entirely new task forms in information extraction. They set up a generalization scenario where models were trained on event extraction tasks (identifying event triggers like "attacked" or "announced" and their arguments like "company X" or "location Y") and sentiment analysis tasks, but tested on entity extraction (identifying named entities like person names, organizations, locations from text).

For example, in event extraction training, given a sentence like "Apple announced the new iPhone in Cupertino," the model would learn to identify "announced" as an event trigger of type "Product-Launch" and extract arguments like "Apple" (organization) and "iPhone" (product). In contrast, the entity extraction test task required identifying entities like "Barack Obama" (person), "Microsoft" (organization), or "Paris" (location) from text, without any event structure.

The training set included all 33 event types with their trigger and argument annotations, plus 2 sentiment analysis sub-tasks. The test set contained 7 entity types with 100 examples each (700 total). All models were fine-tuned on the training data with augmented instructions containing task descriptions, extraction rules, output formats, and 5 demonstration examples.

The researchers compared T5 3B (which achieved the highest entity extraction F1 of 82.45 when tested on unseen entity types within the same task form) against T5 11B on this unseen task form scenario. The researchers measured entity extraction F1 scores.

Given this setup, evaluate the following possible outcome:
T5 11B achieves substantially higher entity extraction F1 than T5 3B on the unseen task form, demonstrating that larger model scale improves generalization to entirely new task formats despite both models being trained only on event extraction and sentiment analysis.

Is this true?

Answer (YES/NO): YES